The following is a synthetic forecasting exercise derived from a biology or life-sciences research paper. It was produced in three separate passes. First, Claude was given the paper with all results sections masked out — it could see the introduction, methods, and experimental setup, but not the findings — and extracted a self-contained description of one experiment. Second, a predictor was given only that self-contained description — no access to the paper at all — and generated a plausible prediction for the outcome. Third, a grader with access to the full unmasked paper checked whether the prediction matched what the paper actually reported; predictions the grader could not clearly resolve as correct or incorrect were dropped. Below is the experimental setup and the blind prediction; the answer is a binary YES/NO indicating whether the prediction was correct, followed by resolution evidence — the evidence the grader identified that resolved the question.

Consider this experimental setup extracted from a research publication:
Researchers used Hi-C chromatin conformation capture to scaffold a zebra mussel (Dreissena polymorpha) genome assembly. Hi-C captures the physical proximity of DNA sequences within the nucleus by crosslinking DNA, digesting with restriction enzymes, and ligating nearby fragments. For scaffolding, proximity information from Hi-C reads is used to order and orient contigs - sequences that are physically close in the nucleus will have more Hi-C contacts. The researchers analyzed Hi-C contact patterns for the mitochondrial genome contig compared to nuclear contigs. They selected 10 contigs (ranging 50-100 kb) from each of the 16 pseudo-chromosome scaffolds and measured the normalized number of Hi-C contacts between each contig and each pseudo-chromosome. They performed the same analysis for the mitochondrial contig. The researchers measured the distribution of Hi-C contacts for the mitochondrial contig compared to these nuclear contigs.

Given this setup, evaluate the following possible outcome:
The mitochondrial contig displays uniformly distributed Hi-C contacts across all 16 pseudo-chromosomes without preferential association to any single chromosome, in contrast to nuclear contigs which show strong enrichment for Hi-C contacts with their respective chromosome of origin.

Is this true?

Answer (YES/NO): YES